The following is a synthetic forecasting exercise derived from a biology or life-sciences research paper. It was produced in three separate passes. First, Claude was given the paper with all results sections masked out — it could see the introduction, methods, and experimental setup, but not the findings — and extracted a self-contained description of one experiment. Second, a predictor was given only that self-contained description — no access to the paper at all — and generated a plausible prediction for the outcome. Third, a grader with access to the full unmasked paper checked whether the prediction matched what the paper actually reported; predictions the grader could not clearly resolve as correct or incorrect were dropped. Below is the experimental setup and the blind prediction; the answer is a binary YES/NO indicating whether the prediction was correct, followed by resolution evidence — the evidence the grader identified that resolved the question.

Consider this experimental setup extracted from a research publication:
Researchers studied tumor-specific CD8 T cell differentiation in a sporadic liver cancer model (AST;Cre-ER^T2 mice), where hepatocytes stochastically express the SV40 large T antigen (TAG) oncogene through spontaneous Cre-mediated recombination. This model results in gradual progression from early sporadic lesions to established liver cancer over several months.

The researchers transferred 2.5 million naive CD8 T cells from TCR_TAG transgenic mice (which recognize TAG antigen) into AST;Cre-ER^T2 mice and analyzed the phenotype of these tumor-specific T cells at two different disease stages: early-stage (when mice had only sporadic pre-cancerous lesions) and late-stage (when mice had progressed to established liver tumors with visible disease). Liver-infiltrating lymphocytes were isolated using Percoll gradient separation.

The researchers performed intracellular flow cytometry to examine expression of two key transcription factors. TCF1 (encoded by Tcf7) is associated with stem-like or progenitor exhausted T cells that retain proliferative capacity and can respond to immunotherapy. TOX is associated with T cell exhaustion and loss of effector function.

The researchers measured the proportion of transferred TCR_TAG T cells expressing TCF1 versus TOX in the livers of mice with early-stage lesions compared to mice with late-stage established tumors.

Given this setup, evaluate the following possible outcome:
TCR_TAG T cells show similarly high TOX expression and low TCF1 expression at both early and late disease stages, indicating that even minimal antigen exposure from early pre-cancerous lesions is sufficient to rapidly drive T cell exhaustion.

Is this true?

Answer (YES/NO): NO